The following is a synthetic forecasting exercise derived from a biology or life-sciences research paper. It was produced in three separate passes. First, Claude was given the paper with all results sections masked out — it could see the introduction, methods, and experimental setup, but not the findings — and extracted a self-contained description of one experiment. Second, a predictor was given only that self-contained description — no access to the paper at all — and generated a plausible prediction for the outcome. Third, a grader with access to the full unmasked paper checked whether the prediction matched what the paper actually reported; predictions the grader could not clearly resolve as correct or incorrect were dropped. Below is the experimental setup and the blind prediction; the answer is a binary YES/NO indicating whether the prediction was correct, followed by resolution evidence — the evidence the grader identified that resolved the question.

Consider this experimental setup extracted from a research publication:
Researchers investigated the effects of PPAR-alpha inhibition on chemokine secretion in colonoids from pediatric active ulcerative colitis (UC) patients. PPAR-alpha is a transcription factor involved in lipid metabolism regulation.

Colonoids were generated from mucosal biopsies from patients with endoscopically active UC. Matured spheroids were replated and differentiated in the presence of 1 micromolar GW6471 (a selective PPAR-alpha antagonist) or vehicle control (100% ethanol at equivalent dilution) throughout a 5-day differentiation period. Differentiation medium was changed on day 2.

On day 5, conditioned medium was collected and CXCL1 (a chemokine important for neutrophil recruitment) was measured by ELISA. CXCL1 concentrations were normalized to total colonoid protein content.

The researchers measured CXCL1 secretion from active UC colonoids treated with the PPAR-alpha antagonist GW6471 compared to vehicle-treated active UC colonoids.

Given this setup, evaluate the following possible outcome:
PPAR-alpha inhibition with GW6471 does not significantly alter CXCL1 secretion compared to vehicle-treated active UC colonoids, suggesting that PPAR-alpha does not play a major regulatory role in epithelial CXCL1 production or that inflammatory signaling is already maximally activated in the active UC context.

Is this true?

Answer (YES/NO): NO